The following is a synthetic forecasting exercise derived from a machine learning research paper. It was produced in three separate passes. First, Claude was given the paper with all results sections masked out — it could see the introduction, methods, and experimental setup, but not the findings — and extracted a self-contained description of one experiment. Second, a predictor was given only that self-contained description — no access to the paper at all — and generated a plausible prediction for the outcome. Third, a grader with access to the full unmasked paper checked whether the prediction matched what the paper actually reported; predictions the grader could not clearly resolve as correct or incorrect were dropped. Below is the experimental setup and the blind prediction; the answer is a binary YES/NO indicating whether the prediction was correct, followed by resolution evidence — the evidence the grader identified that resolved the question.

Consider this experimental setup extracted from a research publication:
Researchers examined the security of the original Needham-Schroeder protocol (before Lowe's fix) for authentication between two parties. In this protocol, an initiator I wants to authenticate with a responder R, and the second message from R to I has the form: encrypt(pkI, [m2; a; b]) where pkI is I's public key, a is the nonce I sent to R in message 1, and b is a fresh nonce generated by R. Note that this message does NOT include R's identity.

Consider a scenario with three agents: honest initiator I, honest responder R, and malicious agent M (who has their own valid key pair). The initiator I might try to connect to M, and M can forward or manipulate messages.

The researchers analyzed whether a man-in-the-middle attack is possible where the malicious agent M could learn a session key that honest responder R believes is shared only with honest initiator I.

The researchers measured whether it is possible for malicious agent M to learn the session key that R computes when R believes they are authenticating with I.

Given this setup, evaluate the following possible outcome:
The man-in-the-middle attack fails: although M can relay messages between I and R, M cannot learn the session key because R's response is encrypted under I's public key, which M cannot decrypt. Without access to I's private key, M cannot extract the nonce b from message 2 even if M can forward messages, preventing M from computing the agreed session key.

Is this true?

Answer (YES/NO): NO